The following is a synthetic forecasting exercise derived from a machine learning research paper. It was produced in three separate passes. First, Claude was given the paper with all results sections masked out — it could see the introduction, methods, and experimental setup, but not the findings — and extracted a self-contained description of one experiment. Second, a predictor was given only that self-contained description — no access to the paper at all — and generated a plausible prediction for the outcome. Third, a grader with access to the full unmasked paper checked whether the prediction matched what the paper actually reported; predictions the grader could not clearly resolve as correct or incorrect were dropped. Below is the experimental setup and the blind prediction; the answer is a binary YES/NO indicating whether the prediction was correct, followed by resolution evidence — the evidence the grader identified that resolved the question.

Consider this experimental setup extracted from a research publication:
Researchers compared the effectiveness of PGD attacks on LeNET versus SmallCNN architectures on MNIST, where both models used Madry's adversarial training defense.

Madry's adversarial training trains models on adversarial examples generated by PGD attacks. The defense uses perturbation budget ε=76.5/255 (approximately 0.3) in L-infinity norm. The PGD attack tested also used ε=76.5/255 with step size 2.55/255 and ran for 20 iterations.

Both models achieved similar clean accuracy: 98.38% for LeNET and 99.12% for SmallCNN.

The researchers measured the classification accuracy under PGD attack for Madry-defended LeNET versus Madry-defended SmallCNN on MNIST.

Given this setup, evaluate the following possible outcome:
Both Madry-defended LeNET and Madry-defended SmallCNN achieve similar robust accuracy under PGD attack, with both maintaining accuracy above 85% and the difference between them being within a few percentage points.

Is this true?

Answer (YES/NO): YES